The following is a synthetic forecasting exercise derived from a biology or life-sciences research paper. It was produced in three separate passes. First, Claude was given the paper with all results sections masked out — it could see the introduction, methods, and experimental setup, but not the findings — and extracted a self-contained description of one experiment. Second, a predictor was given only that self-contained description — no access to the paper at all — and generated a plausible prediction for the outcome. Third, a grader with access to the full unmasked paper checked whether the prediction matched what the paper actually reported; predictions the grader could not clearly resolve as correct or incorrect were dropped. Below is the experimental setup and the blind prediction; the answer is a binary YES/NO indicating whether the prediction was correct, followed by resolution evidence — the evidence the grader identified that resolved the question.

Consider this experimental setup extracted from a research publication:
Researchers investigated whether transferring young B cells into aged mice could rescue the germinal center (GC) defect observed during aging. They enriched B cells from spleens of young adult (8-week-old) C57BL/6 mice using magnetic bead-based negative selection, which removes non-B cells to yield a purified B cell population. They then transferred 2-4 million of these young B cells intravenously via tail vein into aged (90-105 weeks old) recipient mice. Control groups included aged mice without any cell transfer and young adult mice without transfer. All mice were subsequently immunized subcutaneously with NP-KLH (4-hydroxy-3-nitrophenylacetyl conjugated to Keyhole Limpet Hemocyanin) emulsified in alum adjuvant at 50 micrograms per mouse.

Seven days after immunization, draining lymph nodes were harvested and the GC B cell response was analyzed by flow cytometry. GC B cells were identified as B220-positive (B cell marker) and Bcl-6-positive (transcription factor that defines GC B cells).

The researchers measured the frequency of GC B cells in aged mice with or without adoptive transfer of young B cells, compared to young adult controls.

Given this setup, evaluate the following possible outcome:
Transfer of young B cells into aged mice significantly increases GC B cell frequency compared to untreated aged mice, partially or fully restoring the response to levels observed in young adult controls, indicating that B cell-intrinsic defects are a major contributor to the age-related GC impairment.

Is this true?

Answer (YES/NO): NO